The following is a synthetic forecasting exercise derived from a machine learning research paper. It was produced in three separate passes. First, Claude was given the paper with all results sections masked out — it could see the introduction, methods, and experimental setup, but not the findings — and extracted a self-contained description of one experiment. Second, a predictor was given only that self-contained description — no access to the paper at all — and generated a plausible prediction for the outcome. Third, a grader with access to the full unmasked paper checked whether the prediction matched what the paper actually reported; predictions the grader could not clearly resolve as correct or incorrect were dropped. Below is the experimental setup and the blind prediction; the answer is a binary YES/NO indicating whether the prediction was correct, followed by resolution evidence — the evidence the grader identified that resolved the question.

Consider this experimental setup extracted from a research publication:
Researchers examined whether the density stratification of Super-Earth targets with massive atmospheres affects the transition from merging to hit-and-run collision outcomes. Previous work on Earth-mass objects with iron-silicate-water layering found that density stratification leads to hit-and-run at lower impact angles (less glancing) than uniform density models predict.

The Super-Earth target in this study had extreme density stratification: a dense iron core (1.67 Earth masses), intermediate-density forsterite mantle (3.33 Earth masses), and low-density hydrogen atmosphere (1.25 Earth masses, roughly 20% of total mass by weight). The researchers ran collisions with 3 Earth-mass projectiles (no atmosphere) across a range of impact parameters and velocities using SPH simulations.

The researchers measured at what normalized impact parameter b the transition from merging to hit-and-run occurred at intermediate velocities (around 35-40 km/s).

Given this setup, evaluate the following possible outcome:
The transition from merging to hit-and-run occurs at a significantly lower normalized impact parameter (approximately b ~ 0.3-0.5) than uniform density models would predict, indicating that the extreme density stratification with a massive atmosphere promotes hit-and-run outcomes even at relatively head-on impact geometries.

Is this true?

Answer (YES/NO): YES